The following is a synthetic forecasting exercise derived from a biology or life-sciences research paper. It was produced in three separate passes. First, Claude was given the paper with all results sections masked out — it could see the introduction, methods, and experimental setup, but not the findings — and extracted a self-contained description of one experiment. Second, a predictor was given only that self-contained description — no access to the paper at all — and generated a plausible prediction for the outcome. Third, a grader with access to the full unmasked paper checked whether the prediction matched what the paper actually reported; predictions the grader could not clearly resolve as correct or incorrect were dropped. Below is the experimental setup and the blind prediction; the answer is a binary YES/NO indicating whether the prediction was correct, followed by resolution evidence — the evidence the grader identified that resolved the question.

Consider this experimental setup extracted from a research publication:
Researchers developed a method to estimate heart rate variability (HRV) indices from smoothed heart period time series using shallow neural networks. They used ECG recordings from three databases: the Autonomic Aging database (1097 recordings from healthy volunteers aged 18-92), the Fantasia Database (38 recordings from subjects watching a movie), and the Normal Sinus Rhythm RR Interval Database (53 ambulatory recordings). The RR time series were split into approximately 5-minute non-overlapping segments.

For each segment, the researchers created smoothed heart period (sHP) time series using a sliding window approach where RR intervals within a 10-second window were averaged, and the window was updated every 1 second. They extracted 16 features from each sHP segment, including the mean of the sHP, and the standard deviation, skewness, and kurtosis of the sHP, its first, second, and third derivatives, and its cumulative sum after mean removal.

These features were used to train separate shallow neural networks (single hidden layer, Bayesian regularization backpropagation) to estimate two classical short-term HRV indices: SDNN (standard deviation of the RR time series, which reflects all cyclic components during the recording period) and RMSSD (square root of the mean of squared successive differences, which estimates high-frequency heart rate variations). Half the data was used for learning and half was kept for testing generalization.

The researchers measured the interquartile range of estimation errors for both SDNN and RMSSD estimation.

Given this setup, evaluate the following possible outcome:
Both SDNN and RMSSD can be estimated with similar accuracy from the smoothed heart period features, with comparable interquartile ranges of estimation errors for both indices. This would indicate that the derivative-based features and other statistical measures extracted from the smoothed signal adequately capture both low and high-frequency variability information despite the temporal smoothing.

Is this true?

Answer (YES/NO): NO